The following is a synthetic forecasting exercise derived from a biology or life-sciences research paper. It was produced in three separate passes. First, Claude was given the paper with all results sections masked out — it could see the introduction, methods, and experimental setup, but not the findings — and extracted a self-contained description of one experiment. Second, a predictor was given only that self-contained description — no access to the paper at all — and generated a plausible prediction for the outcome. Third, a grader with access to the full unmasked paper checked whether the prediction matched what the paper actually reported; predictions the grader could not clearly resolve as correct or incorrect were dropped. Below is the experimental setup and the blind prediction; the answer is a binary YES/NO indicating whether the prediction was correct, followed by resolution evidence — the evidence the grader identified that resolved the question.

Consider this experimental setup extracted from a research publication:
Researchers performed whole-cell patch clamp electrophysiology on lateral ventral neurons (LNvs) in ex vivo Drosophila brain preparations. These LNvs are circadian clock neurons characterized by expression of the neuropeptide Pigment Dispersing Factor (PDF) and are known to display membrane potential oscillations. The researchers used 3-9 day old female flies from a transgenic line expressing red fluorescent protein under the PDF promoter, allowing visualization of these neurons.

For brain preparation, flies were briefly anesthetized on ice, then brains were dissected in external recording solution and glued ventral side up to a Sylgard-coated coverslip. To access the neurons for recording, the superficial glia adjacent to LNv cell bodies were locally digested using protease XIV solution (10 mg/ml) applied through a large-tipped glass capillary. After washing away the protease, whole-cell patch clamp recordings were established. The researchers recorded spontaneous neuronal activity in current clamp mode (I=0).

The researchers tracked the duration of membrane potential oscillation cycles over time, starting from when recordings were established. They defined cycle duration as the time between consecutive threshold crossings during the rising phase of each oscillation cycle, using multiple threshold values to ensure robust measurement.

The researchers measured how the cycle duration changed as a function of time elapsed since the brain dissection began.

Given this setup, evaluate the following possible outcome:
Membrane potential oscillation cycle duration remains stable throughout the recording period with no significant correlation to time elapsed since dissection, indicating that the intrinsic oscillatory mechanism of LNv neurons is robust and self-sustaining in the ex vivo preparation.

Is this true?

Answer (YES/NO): NO